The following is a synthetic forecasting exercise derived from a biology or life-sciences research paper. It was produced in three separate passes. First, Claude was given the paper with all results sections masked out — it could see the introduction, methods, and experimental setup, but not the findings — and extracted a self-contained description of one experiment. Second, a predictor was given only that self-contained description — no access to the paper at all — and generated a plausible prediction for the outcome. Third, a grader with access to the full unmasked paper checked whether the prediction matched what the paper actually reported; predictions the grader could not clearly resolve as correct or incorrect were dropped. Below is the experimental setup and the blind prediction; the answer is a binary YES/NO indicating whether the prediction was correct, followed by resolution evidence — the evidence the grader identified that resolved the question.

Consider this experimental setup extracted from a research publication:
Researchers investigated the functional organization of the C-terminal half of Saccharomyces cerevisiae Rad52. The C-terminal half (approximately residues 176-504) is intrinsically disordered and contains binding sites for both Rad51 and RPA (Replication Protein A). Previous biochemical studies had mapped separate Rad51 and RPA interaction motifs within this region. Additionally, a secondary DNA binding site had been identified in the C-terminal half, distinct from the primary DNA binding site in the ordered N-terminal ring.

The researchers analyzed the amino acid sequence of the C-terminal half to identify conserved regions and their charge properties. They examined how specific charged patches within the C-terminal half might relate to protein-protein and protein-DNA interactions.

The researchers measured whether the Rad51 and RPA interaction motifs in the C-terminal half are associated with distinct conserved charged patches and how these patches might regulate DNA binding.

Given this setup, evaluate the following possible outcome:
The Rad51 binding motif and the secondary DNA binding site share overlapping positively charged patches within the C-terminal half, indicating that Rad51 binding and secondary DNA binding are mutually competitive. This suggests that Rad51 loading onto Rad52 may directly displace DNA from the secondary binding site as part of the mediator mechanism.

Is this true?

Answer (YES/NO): YES